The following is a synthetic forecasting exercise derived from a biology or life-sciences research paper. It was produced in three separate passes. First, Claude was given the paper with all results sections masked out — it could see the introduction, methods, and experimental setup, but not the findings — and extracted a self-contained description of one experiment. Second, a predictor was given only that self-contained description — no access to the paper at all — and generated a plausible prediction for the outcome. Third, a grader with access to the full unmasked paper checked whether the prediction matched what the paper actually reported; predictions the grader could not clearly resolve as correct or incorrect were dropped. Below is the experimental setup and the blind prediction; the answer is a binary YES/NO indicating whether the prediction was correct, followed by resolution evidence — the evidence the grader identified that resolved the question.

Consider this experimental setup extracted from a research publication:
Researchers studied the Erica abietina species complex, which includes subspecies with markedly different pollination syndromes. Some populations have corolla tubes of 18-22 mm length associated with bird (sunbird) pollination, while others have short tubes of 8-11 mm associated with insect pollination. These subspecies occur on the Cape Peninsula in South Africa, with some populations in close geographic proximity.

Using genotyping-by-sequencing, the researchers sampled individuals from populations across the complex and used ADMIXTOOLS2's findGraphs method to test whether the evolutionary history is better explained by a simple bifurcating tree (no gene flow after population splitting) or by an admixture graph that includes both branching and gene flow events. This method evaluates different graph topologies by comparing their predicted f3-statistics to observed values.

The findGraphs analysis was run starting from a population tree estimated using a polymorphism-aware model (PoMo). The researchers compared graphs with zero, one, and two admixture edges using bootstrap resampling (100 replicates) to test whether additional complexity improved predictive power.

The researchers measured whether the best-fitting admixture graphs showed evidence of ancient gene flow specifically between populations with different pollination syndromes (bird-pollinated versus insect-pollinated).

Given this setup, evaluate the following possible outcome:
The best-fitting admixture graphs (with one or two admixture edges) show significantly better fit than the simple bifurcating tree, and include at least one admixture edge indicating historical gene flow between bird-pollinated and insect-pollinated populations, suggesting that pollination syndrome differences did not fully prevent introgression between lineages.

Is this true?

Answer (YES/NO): NO